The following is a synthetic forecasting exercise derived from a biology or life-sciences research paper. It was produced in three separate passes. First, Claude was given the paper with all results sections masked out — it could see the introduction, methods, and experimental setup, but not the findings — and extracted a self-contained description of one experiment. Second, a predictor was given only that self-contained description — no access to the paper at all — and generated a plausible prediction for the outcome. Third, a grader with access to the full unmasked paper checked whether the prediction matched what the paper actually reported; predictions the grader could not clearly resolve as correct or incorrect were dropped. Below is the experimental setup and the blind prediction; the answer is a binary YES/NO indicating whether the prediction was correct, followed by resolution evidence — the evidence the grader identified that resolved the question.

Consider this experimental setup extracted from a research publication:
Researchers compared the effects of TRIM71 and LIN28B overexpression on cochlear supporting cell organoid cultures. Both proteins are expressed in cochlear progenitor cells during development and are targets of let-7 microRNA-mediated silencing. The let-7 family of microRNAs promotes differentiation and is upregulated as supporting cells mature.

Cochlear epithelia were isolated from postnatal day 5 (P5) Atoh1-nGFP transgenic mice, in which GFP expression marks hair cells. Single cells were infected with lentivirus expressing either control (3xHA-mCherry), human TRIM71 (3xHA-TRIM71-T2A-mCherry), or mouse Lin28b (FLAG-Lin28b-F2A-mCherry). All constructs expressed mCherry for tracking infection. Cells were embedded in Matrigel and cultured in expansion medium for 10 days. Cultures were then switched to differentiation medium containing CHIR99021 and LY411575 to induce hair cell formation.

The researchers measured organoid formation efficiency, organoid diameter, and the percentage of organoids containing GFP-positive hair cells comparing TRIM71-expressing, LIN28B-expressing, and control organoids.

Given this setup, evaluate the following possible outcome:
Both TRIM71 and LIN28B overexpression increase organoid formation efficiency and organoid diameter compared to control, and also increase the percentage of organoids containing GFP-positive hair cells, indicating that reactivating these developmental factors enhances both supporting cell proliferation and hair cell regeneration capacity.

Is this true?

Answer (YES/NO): YES